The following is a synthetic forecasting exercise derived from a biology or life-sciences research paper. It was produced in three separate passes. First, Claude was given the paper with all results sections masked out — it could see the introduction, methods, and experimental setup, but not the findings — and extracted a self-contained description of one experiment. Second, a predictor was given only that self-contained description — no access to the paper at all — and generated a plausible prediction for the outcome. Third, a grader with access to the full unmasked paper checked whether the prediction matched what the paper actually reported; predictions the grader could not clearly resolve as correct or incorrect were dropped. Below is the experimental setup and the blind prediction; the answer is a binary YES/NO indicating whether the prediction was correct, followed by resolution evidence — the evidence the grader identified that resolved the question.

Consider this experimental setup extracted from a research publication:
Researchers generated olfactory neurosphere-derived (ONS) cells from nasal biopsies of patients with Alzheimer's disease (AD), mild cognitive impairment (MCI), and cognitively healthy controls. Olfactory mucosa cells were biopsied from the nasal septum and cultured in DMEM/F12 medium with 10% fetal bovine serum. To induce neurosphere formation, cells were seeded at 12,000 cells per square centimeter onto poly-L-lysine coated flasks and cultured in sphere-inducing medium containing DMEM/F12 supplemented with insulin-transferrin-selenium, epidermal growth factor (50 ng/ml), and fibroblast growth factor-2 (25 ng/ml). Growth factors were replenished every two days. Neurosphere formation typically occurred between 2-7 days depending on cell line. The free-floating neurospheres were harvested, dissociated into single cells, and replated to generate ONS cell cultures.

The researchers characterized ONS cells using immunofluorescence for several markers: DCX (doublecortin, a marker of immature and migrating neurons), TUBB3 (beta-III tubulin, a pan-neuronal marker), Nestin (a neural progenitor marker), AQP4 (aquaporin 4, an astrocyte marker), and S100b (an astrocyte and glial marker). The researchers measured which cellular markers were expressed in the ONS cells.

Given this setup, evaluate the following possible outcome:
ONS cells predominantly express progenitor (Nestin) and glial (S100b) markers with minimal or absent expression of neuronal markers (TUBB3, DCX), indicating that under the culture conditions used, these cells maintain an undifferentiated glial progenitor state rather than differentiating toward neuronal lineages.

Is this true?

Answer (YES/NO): NO